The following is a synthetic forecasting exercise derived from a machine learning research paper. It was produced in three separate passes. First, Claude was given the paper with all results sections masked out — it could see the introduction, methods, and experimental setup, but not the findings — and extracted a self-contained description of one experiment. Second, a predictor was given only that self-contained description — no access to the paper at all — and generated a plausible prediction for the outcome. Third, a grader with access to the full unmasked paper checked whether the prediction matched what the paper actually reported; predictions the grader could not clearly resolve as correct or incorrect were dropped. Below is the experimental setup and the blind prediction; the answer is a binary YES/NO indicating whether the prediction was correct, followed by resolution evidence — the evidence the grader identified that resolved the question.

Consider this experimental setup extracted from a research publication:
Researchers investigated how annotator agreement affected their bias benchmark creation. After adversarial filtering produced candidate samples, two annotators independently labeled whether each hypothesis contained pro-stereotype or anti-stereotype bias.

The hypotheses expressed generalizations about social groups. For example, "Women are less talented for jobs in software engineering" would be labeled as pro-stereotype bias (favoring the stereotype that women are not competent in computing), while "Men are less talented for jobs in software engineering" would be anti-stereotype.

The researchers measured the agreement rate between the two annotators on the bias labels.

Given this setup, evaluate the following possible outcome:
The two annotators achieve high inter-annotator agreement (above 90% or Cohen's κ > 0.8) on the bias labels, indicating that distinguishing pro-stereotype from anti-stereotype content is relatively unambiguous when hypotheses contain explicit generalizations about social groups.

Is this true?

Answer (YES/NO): YES